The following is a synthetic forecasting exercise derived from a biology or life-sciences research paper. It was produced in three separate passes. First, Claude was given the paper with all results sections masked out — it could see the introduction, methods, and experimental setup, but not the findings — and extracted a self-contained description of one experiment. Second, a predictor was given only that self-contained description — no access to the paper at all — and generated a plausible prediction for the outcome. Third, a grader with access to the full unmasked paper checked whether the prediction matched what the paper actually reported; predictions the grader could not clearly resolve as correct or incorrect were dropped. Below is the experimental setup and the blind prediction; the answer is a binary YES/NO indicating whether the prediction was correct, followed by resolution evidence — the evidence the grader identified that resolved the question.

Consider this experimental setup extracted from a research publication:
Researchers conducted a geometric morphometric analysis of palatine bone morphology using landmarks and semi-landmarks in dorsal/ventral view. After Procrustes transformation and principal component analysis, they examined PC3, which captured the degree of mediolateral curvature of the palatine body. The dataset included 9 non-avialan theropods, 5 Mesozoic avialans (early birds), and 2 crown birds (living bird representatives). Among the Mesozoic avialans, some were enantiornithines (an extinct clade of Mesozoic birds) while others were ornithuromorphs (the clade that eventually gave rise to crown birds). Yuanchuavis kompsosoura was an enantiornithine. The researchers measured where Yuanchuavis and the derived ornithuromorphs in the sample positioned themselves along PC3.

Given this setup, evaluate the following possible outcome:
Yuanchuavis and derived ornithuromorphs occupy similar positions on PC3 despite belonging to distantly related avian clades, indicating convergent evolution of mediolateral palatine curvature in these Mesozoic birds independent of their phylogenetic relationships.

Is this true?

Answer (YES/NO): YES